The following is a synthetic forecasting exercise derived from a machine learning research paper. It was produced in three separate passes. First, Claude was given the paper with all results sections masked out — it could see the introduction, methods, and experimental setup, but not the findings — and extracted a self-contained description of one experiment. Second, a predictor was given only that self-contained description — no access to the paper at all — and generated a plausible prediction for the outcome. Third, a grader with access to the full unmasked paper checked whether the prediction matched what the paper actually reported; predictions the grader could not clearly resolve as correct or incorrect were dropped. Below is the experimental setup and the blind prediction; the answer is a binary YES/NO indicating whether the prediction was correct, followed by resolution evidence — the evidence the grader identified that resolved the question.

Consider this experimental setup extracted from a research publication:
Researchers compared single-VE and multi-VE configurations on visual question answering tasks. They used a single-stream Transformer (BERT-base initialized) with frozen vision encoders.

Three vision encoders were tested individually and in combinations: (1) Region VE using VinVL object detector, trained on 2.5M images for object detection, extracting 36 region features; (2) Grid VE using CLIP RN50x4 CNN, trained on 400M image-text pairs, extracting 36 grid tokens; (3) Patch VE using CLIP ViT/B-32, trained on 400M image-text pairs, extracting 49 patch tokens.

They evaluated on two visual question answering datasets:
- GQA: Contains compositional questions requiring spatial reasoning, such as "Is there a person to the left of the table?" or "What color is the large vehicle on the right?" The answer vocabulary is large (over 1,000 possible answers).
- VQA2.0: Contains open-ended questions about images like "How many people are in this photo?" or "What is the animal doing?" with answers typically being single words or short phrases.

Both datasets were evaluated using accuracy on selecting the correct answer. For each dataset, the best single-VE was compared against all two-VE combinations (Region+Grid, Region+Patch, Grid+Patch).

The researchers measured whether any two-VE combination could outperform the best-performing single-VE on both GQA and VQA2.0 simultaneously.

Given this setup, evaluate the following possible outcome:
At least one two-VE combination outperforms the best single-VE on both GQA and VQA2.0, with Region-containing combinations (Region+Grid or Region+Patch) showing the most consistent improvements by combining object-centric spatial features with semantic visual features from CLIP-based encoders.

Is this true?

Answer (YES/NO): YES